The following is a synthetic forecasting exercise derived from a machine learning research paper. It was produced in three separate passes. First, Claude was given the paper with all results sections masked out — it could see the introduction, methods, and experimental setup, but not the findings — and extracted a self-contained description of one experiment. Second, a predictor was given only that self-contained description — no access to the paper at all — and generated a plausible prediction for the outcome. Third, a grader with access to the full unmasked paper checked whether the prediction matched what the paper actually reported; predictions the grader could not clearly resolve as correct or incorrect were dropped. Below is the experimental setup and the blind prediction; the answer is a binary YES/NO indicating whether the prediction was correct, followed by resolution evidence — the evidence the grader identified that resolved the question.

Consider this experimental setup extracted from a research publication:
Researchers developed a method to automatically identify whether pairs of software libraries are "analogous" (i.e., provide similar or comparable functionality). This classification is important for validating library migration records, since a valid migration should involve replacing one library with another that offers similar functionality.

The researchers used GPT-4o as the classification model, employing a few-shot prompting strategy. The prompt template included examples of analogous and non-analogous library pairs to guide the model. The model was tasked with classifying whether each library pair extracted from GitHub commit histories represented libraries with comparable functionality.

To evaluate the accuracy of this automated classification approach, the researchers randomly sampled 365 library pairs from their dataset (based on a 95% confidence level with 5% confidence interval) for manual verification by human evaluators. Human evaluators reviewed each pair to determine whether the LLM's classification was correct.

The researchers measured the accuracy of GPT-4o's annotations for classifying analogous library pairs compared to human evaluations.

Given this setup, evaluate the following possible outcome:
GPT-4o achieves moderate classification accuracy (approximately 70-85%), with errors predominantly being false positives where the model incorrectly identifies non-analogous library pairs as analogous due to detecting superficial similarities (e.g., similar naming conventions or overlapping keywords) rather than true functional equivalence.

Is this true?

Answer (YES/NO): NO